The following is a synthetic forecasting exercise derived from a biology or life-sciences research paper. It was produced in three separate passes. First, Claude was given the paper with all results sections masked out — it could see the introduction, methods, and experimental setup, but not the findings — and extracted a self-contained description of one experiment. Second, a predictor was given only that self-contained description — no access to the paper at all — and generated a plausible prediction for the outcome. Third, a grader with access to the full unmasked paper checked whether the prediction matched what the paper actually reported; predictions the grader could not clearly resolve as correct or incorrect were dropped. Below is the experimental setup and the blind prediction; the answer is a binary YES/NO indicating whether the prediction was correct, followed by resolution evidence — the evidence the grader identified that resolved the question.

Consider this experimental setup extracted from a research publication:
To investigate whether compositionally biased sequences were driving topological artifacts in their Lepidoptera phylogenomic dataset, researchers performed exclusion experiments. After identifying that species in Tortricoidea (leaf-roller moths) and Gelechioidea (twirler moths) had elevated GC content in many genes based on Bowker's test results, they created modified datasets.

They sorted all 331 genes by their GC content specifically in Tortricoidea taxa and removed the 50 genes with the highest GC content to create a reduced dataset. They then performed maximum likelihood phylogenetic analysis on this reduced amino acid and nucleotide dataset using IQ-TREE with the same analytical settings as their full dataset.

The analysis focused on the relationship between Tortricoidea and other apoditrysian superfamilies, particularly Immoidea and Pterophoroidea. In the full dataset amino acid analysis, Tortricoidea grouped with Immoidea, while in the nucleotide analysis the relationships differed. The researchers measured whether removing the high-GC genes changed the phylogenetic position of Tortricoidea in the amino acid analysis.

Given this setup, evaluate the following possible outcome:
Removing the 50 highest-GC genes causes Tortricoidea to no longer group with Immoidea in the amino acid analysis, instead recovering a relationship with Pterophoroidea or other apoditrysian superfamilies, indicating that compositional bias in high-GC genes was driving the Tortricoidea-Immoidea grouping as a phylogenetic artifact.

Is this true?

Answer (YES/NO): NO